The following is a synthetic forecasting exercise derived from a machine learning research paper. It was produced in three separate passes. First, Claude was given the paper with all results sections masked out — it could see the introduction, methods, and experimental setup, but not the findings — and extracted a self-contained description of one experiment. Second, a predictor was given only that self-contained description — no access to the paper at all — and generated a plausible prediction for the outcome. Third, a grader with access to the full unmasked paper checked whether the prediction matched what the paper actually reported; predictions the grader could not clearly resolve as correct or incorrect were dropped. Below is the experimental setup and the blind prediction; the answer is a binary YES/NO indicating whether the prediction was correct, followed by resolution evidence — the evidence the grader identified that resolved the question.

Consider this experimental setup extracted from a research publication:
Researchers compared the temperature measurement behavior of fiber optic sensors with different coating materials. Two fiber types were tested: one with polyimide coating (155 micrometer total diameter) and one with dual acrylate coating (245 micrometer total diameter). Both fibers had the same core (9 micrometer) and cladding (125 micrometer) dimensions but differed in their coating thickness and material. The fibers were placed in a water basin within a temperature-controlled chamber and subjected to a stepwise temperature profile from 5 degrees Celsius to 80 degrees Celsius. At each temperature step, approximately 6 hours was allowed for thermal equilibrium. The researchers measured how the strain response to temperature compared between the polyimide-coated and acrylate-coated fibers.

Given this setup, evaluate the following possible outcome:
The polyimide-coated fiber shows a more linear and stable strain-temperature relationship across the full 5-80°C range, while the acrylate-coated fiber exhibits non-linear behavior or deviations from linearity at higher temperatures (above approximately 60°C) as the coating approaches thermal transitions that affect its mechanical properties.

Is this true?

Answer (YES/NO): NO